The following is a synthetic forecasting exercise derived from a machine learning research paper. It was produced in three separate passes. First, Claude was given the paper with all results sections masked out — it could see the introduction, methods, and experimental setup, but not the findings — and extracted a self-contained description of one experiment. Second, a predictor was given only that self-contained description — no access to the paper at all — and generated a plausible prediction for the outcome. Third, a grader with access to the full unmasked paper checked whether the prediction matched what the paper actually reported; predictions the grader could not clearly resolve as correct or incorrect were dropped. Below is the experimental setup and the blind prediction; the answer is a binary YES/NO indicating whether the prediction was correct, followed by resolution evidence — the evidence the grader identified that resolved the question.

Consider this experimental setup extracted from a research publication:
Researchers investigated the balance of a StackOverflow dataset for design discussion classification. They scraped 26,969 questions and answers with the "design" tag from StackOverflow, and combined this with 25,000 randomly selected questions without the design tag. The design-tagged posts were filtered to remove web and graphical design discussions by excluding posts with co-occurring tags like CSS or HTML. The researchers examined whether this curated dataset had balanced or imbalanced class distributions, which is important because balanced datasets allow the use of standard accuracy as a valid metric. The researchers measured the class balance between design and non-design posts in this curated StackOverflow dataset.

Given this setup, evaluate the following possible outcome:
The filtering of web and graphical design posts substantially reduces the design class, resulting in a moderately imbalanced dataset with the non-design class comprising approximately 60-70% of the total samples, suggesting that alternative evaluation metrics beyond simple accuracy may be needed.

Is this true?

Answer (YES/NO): NO